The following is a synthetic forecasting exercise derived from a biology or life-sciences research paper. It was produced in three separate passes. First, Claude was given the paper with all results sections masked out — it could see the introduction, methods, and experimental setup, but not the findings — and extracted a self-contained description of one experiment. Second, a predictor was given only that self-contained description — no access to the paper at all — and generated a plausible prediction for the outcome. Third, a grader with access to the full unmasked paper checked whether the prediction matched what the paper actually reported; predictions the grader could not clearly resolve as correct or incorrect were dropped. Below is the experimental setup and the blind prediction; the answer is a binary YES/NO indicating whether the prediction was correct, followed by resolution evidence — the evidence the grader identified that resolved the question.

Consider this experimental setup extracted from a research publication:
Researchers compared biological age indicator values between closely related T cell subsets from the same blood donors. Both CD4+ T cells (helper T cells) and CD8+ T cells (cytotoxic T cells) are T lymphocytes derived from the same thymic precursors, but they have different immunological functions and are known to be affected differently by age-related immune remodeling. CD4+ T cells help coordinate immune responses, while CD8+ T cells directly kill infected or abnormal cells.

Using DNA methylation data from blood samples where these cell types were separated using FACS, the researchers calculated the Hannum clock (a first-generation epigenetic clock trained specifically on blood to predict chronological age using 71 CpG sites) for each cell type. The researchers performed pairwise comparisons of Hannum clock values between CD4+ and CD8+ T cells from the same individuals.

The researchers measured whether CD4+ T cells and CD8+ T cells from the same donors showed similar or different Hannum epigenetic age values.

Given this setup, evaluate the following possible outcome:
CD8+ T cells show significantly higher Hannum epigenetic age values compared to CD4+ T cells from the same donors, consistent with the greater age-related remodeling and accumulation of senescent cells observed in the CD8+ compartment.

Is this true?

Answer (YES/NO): NO